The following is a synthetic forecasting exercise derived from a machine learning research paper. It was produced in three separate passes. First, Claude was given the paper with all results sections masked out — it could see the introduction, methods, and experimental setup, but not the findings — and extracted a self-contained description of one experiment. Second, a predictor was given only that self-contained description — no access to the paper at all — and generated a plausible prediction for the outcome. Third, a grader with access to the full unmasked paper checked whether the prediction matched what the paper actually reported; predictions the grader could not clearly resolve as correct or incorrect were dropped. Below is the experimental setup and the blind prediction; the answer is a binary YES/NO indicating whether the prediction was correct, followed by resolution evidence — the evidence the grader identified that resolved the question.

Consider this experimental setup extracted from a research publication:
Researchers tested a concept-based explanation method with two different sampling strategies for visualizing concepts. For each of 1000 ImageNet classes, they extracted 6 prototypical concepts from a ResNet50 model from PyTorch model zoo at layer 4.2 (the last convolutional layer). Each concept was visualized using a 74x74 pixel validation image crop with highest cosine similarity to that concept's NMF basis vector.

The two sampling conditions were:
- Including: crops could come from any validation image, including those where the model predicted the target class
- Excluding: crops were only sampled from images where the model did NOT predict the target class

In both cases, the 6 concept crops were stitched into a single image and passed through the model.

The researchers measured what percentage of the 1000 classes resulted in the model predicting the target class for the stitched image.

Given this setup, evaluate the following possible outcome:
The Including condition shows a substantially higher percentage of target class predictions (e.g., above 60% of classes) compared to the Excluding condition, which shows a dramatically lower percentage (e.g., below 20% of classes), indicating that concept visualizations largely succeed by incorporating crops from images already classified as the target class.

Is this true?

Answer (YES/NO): NO